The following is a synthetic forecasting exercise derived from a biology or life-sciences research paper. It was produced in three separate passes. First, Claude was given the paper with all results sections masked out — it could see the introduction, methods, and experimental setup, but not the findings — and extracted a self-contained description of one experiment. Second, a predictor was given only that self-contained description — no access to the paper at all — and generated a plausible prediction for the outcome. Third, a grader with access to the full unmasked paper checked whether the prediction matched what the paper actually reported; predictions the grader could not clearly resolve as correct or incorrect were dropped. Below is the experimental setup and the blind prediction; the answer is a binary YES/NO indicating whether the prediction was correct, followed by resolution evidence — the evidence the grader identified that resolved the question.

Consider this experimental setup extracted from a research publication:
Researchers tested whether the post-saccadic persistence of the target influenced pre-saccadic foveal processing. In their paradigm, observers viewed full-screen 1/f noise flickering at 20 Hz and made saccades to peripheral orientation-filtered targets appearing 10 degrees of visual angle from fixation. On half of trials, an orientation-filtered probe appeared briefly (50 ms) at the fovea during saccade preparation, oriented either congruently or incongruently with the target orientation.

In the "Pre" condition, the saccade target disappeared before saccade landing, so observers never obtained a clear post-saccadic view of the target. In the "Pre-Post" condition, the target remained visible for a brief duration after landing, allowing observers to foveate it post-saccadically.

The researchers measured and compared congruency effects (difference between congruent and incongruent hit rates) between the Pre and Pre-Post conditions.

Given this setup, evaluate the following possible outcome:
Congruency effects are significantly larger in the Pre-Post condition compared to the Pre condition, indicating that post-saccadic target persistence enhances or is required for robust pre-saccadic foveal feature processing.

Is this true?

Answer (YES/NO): YES